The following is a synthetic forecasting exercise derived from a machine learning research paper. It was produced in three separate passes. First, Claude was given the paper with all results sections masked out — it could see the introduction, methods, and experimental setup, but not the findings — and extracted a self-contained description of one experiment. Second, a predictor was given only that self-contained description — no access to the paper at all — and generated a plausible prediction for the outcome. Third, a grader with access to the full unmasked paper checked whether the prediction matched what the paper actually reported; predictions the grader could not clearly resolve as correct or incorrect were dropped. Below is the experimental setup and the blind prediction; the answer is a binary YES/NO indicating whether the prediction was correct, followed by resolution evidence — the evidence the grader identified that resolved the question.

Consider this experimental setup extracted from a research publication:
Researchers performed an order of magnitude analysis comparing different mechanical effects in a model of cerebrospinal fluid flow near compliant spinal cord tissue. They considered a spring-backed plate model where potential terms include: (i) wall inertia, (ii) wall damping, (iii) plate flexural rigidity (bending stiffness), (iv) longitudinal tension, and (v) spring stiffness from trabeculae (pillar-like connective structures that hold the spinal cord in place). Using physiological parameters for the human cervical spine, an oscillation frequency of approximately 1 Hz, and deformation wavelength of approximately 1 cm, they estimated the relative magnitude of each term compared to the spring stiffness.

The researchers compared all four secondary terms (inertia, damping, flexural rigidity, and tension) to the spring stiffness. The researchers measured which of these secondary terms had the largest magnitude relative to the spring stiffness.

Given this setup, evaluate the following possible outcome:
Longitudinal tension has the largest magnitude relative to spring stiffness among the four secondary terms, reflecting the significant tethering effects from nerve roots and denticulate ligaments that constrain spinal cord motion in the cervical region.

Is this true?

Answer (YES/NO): NO